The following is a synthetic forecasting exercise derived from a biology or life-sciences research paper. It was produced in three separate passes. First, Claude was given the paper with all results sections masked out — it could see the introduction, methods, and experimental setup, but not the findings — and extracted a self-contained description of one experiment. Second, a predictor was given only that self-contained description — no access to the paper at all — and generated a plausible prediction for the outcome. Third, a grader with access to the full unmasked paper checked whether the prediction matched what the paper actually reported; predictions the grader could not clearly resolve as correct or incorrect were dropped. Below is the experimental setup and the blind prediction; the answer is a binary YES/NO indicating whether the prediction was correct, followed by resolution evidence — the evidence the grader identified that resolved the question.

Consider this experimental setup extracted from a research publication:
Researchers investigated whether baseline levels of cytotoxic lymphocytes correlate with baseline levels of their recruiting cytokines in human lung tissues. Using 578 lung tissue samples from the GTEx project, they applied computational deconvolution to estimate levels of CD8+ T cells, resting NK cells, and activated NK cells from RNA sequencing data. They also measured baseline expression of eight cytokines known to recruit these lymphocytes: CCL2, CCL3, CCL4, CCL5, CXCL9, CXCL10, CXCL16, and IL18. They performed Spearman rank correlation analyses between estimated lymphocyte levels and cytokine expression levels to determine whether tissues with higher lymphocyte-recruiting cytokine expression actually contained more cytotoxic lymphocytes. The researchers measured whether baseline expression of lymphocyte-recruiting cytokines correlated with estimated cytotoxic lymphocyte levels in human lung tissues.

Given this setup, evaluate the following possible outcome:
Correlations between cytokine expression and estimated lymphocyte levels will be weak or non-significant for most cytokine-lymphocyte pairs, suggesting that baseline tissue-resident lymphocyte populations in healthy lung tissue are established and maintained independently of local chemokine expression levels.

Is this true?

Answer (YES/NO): NO